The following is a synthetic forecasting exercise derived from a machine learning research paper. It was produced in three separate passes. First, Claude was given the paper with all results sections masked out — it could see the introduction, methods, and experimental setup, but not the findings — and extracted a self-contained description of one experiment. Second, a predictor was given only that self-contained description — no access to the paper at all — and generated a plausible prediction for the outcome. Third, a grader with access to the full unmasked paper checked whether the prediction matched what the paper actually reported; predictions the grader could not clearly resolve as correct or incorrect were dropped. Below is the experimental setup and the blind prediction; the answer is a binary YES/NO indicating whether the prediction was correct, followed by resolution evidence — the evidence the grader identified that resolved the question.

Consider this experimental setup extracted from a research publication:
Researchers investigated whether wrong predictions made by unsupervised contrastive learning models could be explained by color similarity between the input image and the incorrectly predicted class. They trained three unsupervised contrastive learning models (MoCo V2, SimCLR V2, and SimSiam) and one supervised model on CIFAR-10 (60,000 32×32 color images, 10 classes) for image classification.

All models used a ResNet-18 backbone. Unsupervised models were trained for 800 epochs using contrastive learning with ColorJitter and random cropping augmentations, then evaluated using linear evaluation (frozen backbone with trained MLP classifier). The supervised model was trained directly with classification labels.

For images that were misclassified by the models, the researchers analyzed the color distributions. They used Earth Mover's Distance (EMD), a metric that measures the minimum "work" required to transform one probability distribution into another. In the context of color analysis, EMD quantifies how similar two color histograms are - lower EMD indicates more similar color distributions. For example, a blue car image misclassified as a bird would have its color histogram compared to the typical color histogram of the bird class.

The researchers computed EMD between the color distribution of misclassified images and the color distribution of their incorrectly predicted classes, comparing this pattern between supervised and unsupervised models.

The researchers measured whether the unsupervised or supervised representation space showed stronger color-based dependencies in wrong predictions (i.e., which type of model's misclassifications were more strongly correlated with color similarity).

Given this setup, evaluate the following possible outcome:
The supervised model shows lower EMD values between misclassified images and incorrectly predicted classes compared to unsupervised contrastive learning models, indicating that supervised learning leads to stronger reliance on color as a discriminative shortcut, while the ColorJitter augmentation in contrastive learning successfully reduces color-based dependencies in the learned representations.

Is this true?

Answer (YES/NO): NO